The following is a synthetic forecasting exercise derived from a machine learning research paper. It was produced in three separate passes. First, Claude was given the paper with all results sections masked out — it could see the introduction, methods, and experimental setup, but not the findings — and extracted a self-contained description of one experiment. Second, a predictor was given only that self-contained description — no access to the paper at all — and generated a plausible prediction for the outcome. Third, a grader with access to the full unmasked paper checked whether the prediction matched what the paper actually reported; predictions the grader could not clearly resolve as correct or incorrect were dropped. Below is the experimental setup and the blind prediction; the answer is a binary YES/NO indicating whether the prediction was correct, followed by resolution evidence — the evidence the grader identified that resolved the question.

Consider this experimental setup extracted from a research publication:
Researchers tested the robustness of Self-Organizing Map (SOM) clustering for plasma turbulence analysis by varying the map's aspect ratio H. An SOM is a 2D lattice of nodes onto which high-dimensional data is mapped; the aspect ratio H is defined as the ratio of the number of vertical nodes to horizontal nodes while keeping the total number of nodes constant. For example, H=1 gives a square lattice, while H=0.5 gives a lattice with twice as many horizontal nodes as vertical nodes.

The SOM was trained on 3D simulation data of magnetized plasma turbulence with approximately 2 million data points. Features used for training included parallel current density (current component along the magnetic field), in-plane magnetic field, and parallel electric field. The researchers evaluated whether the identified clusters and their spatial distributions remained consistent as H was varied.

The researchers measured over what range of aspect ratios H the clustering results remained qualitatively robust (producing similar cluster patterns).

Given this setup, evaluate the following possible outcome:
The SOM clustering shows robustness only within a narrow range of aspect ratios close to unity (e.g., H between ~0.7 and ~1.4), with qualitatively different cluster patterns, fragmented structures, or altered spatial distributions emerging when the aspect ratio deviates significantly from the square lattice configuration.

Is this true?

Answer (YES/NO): NO